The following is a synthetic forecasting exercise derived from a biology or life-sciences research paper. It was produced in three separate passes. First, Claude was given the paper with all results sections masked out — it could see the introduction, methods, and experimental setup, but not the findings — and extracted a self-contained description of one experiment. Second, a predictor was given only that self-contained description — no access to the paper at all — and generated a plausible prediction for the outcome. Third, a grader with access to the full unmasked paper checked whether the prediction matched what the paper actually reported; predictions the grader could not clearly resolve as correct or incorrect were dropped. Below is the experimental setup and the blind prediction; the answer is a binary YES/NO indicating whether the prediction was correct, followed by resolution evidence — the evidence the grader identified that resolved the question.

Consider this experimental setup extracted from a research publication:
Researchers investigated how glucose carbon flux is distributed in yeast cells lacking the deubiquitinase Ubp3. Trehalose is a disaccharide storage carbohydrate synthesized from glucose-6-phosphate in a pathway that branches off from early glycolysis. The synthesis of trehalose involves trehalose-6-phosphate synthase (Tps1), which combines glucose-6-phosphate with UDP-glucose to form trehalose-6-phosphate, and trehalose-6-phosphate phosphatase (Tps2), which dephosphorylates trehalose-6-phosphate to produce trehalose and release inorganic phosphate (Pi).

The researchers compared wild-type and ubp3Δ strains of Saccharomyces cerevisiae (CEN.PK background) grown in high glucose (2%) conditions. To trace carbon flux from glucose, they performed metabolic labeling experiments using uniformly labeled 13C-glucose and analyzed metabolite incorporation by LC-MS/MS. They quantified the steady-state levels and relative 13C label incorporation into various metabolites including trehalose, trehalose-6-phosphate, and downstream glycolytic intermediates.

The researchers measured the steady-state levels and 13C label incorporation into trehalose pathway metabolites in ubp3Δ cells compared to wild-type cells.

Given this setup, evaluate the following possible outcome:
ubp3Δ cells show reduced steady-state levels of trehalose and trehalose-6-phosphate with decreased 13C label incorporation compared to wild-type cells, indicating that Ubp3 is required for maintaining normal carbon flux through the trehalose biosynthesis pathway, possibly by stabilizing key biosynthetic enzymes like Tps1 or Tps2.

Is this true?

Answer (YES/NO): NO